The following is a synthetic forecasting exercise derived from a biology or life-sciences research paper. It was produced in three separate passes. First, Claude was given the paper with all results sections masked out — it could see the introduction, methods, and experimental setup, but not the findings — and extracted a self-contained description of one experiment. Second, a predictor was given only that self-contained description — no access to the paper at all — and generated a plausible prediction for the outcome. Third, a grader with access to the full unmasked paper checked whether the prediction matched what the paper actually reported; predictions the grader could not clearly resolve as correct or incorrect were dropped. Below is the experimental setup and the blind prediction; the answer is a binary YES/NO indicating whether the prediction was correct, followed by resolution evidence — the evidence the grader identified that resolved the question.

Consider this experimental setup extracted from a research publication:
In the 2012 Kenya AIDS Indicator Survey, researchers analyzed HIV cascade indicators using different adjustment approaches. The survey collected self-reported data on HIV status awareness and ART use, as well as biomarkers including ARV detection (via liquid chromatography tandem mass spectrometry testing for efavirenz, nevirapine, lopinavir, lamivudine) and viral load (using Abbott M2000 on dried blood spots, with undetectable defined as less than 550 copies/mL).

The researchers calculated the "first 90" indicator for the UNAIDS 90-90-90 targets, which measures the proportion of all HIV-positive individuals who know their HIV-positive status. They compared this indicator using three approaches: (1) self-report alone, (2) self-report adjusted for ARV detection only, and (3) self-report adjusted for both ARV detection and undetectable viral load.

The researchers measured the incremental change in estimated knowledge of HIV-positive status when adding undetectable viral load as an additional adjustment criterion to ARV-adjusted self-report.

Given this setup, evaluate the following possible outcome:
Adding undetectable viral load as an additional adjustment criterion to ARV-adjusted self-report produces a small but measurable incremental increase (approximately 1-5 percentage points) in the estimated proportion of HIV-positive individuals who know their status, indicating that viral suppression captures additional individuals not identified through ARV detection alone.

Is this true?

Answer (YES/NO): YES